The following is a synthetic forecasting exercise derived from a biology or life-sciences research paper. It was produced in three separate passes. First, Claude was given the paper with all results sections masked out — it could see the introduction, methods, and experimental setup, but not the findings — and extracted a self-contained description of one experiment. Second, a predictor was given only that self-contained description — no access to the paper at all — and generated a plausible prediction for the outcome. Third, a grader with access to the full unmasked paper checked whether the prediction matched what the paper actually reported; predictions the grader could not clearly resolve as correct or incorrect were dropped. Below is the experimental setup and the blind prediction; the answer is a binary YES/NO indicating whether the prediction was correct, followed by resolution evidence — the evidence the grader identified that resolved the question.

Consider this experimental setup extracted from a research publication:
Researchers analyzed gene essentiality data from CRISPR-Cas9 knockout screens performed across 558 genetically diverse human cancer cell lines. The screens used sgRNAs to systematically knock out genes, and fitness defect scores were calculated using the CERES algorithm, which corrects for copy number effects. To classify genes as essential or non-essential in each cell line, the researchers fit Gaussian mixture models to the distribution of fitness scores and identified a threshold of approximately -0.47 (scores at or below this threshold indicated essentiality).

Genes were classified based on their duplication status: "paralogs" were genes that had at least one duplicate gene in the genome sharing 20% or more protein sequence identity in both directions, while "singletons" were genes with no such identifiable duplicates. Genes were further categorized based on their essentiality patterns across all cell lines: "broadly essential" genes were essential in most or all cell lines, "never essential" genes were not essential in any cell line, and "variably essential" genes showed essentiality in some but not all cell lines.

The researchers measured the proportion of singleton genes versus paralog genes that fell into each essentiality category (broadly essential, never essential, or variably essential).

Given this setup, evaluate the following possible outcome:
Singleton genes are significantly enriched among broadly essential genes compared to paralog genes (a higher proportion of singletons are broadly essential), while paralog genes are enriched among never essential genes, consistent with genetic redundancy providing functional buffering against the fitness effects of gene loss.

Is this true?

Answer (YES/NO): YES